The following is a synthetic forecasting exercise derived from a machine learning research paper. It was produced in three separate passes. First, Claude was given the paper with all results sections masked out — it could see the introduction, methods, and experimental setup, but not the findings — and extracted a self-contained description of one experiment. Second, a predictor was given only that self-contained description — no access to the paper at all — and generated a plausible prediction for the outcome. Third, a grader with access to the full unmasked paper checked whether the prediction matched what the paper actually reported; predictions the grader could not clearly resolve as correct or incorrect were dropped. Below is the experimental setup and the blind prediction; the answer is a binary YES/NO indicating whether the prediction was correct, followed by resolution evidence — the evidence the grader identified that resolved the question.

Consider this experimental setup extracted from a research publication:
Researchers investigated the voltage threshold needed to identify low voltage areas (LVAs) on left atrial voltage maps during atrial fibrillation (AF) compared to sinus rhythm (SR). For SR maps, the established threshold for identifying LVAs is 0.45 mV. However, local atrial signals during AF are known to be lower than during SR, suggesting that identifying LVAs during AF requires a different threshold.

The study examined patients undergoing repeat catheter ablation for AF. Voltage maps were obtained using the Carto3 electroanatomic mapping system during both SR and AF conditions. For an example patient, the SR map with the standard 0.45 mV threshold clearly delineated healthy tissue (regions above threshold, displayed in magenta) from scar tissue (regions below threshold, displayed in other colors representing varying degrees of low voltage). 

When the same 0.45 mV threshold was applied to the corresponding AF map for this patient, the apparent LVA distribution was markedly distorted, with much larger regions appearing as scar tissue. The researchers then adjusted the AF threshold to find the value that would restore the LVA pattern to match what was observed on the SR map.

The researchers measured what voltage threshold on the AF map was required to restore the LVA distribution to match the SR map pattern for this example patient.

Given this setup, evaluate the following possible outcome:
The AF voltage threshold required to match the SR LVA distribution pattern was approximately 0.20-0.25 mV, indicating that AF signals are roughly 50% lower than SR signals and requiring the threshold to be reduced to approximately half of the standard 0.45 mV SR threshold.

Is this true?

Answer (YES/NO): NO